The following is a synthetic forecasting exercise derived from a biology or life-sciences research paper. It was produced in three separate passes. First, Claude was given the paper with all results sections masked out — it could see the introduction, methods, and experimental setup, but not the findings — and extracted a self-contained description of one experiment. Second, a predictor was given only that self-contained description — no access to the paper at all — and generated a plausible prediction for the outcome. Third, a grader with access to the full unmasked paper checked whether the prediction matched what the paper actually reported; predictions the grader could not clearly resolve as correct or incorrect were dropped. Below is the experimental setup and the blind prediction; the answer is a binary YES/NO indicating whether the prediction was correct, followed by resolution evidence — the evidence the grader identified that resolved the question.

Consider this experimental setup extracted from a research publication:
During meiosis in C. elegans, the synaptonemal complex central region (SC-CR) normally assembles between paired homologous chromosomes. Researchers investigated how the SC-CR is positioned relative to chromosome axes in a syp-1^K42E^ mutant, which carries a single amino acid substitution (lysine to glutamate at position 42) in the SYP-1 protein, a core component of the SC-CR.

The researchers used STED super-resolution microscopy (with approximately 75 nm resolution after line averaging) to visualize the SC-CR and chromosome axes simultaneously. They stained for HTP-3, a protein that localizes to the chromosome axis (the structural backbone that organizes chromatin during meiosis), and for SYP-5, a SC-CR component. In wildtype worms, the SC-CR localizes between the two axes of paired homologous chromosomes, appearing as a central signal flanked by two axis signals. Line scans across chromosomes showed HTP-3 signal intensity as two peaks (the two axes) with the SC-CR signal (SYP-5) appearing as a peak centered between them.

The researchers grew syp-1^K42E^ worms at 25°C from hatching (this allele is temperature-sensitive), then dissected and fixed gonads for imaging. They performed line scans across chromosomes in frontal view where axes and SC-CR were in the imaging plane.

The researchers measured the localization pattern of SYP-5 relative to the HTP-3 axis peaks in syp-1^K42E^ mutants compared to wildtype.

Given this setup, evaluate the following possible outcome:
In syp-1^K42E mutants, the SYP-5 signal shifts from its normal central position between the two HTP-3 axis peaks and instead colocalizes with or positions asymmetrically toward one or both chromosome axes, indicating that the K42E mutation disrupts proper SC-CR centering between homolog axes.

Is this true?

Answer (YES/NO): YES